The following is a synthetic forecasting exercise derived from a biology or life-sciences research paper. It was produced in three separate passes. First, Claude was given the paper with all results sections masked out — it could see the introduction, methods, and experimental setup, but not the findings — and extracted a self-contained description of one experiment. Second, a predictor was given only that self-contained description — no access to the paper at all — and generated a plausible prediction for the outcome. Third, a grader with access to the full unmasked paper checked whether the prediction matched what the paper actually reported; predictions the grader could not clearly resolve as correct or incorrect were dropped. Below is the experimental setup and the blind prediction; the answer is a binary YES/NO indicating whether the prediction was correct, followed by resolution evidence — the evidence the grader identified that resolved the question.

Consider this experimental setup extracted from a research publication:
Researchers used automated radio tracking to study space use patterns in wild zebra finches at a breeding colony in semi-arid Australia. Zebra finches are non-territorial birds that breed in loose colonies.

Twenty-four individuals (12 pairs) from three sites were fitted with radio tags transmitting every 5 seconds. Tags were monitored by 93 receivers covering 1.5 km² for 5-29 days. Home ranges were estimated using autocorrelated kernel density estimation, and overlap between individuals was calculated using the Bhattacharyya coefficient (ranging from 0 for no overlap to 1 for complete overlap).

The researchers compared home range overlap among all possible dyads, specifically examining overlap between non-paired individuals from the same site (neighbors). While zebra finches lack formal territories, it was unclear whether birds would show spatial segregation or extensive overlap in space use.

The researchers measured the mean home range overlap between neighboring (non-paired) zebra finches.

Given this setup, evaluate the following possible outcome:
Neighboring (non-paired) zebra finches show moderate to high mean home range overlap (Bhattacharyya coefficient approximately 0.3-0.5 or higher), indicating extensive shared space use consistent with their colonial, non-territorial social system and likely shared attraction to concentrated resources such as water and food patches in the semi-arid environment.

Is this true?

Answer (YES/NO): YES